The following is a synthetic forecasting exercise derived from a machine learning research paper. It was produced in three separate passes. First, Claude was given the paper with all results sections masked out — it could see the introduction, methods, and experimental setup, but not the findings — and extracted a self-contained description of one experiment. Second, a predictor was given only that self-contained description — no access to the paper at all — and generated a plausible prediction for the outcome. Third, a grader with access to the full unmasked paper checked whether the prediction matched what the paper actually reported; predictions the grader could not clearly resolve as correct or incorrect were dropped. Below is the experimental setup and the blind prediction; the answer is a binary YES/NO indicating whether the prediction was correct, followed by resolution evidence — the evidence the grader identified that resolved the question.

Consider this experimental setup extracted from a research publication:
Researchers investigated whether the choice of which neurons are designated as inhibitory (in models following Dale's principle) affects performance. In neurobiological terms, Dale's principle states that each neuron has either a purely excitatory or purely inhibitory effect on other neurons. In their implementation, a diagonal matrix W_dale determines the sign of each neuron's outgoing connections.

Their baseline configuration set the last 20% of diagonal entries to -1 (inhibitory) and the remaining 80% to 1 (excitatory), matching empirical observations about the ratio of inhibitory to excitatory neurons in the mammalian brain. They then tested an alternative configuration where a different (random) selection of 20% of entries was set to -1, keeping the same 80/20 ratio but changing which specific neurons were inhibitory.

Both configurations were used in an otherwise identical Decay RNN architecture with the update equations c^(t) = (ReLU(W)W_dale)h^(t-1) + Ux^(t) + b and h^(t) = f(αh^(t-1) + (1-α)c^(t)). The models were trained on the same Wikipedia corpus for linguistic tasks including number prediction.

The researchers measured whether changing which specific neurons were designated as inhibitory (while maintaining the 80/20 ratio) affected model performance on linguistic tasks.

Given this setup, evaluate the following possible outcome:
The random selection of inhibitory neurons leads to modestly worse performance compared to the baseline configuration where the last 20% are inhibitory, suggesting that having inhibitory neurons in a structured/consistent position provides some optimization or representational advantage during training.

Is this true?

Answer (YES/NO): NO